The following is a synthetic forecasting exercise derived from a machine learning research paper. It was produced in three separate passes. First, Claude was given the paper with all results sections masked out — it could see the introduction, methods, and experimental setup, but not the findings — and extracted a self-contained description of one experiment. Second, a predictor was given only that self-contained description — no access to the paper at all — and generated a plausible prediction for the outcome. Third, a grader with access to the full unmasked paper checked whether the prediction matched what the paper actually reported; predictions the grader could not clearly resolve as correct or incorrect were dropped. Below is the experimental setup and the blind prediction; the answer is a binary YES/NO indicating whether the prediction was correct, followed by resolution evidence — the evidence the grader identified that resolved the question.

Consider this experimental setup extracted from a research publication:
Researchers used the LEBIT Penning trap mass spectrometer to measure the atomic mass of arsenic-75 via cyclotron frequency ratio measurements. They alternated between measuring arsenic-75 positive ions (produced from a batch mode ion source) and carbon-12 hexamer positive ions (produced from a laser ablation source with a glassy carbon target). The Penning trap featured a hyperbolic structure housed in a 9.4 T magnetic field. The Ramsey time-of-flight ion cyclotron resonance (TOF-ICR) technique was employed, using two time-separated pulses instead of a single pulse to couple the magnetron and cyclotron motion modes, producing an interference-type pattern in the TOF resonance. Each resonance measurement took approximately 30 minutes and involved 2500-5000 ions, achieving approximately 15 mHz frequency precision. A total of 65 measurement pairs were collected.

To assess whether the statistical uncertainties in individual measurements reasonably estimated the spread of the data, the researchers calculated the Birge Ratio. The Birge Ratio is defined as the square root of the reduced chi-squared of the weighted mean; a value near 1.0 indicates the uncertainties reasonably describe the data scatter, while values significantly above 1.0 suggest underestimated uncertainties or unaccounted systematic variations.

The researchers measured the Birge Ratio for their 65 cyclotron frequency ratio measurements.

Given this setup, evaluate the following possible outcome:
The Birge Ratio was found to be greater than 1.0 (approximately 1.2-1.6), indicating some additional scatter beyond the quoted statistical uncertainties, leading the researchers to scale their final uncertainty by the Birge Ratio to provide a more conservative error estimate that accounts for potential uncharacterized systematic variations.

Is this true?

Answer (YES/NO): NO